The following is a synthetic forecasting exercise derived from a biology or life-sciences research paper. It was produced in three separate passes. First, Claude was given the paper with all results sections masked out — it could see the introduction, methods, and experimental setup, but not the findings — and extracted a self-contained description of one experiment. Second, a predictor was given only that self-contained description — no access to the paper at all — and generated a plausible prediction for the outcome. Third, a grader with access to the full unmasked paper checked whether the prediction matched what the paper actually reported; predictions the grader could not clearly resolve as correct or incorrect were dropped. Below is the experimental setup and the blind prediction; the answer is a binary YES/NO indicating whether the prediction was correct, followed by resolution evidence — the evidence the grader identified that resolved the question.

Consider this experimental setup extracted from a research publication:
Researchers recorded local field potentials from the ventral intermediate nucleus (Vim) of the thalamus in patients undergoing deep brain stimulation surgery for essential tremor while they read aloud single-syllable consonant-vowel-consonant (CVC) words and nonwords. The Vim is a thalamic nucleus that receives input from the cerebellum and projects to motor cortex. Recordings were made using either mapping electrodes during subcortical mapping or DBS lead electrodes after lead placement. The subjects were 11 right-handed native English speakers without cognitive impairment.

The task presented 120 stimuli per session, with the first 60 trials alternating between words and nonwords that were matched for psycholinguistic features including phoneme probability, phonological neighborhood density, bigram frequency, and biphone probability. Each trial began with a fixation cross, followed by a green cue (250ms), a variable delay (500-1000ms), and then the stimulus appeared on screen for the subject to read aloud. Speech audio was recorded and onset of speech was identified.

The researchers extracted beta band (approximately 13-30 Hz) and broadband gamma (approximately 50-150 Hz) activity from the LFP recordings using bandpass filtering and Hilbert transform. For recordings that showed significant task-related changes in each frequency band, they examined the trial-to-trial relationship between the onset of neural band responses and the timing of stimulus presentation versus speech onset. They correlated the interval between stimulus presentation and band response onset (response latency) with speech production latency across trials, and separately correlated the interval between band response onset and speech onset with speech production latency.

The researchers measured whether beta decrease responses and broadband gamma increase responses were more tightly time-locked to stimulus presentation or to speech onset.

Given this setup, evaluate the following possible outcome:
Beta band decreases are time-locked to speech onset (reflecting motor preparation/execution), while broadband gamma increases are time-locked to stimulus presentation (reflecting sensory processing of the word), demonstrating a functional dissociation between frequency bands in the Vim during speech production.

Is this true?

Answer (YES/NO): NO